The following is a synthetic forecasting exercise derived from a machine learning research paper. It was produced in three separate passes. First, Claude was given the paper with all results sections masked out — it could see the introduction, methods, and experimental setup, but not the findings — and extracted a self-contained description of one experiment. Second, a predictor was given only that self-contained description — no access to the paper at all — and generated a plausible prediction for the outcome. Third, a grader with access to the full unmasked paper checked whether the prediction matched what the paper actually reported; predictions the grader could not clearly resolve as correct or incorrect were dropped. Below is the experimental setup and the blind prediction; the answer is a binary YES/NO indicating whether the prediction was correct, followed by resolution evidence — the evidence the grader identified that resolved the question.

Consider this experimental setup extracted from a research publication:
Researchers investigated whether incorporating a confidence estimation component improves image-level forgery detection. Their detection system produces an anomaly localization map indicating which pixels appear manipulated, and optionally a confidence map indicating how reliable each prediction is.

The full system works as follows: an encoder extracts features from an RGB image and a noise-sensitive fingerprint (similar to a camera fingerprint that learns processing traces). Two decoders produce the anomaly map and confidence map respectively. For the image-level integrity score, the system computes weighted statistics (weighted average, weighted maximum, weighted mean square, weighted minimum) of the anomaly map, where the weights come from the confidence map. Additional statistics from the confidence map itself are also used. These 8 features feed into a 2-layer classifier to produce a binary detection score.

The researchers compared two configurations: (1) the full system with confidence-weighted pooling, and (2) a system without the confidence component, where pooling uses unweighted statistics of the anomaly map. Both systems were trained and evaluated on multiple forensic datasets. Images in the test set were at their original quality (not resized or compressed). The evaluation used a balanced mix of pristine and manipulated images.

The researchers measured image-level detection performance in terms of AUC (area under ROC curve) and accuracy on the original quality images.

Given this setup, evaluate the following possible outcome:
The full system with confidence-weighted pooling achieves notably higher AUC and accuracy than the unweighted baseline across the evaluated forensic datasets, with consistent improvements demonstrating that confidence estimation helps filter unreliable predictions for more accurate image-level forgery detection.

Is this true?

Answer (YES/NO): YES